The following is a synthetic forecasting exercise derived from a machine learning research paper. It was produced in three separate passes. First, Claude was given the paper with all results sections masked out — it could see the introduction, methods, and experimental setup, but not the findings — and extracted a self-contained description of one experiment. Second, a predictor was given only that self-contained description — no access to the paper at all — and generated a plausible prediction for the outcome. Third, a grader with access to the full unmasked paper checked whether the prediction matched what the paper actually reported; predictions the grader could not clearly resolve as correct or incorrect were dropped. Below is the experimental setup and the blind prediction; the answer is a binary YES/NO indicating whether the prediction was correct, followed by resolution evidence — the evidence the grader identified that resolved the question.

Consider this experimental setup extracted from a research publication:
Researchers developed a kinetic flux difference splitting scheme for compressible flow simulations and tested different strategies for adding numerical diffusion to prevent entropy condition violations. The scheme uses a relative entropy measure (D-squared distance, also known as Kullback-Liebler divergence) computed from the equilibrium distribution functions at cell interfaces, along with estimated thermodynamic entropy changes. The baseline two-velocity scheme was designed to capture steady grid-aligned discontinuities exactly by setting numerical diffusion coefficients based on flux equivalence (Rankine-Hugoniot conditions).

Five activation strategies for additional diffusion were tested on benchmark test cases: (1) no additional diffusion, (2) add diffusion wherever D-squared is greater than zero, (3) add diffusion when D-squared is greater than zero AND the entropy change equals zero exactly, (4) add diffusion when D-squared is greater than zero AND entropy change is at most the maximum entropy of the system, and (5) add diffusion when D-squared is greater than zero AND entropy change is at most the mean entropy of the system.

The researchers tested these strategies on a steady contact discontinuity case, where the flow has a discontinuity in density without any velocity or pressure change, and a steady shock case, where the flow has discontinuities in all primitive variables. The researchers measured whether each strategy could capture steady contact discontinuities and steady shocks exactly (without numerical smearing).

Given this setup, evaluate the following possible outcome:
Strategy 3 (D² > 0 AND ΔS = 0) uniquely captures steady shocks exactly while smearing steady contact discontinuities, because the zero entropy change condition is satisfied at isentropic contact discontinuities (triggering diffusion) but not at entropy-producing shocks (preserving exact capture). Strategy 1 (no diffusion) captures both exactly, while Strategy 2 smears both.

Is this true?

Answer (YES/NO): NO